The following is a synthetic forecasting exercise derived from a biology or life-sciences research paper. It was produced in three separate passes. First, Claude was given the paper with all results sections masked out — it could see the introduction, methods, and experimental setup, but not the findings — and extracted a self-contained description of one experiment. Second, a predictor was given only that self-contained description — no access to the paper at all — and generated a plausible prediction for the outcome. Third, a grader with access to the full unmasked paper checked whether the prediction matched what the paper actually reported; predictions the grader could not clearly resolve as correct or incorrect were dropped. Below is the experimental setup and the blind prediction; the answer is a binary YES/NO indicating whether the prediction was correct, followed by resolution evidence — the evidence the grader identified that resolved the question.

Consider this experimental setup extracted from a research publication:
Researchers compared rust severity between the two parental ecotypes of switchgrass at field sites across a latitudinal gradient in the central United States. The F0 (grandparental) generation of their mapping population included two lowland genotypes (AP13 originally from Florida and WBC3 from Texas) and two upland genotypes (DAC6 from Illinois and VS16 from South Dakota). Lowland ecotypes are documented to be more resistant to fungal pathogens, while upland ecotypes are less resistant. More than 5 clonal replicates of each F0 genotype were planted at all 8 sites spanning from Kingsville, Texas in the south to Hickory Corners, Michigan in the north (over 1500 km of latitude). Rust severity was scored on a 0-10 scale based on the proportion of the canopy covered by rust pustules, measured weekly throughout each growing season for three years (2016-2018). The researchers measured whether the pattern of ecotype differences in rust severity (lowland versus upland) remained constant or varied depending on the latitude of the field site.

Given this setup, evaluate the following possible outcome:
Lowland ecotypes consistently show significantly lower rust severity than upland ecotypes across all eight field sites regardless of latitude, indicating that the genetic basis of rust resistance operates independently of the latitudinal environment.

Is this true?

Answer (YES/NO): NO